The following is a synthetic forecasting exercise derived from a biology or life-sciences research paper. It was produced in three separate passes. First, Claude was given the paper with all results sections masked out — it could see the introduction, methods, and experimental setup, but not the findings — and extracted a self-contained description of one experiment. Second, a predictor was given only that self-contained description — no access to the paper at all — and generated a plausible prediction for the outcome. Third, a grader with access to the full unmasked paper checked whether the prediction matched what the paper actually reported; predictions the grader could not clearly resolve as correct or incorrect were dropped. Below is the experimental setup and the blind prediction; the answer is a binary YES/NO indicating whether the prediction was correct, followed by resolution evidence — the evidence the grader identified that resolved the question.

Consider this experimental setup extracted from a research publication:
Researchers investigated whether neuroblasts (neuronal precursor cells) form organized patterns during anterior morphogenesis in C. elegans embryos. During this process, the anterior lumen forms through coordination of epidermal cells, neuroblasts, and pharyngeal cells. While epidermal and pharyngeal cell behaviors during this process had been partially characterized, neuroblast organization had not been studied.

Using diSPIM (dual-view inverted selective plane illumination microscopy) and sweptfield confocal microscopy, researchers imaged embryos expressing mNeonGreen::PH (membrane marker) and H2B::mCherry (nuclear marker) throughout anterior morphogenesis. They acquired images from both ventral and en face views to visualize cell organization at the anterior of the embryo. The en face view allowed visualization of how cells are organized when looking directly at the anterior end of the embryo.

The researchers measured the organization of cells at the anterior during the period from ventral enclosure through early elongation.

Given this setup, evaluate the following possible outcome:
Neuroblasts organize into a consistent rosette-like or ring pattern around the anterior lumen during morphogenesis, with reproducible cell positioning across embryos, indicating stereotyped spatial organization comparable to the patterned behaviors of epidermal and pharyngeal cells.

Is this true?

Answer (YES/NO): YES